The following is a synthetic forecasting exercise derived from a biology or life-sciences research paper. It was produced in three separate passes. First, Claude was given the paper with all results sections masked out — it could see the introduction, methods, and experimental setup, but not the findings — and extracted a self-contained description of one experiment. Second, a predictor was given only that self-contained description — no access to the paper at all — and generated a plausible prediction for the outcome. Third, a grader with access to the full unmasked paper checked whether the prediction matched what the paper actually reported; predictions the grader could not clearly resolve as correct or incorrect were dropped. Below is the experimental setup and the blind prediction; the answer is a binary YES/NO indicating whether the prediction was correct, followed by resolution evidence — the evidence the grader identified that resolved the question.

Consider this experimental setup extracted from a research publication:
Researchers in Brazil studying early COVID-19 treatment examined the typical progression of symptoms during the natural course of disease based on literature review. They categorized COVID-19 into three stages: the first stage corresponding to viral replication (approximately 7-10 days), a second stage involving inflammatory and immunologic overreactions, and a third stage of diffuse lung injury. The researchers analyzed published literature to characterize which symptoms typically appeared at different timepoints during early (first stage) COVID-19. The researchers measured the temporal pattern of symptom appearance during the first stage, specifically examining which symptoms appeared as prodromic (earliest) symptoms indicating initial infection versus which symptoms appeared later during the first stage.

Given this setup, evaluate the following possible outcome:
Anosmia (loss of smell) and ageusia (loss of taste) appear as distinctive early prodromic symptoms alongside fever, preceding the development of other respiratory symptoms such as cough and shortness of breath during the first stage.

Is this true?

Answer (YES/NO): NO